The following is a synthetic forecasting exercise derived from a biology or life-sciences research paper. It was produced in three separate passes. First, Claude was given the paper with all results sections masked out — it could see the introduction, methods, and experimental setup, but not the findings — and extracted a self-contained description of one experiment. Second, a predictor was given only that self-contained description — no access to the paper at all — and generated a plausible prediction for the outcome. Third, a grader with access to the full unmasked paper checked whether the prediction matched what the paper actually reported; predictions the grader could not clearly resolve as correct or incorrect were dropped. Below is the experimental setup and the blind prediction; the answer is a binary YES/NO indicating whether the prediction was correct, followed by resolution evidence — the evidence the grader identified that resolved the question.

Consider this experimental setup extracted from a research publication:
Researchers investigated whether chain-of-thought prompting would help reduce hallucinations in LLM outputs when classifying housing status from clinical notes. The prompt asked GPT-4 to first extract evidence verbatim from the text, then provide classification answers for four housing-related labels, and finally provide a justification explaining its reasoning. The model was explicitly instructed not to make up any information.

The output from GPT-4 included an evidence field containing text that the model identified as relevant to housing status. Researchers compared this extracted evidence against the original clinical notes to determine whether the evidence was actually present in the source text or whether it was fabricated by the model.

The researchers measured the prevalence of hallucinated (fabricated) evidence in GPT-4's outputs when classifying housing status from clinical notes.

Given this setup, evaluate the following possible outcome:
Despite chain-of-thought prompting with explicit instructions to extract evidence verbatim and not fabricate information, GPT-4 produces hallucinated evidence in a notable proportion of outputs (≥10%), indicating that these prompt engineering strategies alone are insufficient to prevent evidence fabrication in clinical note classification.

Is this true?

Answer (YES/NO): NO